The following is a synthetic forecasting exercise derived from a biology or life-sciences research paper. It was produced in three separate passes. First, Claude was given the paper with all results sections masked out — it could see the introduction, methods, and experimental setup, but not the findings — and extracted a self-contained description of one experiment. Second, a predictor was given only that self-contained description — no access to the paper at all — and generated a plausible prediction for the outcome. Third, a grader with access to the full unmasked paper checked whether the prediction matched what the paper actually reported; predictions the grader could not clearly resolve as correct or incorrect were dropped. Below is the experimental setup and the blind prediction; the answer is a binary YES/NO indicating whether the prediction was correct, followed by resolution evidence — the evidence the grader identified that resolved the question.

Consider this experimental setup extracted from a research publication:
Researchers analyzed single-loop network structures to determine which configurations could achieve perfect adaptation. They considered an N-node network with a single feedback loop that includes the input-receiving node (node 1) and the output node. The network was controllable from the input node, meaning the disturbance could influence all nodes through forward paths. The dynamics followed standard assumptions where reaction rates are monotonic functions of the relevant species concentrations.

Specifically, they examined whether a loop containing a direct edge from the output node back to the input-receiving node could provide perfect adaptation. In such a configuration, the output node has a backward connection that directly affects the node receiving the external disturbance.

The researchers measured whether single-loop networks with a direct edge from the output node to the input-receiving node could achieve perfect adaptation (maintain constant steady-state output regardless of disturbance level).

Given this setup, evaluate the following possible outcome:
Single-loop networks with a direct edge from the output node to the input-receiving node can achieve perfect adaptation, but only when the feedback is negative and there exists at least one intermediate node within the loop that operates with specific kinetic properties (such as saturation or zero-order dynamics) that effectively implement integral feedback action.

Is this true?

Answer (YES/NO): NO